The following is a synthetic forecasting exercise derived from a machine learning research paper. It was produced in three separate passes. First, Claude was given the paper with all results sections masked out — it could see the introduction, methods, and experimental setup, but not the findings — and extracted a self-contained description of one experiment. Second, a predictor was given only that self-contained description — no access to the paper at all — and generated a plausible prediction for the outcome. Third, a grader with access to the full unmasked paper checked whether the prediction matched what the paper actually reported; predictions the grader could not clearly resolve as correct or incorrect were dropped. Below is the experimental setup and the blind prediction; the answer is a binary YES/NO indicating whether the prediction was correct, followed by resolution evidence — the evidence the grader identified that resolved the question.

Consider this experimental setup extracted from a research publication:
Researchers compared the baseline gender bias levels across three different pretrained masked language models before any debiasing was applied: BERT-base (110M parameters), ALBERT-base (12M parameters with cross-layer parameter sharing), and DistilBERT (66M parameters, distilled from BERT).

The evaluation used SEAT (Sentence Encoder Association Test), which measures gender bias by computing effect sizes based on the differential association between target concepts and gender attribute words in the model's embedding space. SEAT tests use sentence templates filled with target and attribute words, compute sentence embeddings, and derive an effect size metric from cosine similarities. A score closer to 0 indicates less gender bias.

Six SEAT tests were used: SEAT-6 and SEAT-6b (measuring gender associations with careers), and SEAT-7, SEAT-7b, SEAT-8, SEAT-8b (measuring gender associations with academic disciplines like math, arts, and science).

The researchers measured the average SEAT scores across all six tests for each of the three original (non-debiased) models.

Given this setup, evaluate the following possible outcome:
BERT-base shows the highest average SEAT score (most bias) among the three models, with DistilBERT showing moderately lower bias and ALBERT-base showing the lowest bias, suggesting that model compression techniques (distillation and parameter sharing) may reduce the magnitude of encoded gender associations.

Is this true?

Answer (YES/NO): NO